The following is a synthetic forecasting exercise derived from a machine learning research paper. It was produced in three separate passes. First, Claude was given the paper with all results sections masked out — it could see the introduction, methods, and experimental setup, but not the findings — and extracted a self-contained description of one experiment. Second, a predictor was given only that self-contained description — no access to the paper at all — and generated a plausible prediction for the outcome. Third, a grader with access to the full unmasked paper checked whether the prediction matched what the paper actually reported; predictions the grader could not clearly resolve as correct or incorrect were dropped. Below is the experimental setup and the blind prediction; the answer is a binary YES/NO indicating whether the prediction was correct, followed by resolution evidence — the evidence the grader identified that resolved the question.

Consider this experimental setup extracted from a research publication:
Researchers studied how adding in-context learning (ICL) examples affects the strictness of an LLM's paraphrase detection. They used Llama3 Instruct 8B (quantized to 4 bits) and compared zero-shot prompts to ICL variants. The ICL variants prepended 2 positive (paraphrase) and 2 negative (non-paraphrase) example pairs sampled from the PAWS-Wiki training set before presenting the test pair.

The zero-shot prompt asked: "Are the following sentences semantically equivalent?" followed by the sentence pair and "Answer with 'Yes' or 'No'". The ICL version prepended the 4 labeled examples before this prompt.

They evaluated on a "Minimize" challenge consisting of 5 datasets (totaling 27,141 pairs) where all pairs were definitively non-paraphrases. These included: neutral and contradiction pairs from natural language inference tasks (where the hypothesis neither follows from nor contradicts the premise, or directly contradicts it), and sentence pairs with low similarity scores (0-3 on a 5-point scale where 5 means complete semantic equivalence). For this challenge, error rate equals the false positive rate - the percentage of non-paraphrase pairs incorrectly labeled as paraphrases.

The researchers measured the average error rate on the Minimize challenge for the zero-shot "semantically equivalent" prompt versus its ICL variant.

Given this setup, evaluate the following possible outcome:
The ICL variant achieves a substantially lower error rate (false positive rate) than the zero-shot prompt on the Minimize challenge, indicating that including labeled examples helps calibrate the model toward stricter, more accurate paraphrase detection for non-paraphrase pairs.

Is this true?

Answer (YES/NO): NO